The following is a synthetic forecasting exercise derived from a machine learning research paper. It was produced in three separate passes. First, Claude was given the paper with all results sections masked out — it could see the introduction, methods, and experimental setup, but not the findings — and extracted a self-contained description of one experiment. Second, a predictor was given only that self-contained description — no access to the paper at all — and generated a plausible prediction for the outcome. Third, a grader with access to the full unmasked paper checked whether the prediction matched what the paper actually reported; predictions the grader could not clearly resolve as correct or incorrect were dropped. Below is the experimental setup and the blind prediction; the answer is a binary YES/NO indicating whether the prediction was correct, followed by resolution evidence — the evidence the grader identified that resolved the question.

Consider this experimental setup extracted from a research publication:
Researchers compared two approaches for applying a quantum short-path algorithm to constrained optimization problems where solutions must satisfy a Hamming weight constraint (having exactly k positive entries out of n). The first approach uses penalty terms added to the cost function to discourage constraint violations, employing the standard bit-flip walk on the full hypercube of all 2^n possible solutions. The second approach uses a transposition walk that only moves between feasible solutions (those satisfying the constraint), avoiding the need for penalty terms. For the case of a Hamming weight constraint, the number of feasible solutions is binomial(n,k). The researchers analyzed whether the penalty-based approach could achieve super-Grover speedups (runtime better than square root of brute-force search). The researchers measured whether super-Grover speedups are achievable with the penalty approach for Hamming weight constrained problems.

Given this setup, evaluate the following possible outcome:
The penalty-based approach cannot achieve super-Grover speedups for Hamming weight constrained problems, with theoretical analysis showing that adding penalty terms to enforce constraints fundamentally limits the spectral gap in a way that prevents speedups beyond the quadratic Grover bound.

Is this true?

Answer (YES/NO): NO